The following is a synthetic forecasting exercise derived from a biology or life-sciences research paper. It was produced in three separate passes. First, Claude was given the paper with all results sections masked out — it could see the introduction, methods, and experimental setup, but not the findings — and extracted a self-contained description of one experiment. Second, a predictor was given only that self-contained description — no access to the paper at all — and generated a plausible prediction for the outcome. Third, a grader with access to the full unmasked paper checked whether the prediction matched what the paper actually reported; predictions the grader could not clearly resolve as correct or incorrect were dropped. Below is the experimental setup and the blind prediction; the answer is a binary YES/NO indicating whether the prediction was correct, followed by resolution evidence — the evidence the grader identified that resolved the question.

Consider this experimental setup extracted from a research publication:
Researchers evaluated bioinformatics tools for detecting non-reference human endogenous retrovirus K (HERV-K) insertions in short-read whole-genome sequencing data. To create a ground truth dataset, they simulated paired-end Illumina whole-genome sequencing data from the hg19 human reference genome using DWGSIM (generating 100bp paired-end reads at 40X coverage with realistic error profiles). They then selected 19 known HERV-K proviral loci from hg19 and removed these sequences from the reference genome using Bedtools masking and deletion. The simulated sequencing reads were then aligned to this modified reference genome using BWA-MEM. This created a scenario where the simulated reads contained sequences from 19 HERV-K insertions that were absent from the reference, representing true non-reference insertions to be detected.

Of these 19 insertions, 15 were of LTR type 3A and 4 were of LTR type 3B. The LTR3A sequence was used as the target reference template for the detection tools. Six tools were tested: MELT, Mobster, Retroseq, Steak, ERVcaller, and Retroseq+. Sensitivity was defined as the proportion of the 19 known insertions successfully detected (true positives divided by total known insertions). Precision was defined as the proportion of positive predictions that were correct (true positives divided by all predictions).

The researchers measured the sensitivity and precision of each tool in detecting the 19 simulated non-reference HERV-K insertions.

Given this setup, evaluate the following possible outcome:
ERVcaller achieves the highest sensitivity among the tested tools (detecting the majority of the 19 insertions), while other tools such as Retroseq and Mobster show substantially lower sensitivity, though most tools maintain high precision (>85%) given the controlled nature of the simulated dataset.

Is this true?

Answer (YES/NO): NO